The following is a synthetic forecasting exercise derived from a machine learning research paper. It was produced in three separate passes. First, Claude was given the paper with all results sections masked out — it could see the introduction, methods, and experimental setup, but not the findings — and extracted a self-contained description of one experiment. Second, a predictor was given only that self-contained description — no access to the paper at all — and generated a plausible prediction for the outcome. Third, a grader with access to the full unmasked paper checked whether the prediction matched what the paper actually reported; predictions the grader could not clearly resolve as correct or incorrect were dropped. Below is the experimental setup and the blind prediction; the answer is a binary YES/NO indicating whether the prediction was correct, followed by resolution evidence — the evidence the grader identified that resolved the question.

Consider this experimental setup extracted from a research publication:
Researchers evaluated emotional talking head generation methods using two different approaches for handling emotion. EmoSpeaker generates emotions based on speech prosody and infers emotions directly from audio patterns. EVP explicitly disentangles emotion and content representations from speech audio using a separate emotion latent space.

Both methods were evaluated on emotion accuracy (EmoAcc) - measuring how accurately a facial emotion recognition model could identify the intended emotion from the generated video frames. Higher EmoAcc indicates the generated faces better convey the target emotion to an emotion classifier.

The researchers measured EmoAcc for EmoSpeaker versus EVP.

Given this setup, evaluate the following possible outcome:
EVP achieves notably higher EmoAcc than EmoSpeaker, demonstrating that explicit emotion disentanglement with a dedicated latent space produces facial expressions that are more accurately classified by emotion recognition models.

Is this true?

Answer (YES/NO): YES